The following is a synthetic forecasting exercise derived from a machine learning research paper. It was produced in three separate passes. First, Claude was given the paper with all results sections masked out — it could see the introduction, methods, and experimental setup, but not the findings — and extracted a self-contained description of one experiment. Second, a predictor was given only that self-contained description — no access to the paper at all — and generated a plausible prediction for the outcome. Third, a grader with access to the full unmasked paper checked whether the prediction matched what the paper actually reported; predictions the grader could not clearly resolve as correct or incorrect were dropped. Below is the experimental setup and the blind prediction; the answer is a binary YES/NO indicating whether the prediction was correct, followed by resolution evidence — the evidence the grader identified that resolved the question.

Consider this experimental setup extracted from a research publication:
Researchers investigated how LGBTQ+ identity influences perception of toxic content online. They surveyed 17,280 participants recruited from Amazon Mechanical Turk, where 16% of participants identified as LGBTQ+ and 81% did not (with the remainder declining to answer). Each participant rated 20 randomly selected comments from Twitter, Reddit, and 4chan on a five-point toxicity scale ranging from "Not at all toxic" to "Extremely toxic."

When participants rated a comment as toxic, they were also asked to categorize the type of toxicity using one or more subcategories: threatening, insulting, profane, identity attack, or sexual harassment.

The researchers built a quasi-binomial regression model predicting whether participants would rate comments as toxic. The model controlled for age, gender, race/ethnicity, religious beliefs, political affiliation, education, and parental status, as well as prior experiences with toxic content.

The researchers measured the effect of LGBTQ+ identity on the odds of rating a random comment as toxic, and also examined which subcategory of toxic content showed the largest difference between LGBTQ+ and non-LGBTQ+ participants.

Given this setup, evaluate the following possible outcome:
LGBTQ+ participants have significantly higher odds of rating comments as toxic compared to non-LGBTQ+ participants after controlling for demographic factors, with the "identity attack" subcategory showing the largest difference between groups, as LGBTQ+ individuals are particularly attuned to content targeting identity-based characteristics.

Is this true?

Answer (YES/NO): NO